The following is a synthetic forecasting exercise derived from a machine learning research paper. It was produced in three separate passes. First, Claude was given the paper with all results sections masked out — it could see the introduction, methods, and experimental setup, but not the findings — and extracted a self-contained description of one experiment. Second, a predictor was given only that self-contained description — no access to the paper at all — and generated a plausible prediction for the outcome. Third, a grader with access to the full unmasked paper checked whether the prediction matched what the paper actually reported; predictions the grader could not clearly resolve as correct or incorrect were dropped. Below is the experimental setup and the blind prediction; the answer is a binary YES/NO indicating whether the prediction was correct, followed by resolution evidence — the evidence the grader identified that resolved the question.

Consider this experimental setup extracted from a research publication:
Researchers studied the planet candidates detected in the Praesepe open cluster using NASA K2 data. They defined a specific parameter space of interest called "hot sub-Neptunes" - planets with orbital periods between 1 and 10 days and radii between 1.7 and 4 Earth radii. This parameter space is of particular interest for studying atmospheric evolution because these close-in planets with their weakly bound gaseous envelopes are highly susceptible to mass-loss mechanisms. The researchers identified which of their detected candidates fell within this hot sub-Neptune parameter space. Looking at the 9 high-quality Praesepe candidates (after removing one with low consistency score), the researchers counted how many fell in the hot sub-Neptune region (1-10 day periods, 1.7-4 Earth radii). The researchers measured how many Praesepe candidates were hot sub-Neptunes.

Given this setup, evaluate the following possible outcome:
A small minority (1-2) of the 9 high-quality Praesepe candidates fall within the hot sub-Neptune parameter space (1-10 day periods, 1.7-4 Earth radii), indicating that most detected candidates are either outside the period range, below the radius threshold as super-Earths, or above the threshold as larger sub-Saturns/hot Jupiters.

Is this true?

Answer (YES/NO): NO